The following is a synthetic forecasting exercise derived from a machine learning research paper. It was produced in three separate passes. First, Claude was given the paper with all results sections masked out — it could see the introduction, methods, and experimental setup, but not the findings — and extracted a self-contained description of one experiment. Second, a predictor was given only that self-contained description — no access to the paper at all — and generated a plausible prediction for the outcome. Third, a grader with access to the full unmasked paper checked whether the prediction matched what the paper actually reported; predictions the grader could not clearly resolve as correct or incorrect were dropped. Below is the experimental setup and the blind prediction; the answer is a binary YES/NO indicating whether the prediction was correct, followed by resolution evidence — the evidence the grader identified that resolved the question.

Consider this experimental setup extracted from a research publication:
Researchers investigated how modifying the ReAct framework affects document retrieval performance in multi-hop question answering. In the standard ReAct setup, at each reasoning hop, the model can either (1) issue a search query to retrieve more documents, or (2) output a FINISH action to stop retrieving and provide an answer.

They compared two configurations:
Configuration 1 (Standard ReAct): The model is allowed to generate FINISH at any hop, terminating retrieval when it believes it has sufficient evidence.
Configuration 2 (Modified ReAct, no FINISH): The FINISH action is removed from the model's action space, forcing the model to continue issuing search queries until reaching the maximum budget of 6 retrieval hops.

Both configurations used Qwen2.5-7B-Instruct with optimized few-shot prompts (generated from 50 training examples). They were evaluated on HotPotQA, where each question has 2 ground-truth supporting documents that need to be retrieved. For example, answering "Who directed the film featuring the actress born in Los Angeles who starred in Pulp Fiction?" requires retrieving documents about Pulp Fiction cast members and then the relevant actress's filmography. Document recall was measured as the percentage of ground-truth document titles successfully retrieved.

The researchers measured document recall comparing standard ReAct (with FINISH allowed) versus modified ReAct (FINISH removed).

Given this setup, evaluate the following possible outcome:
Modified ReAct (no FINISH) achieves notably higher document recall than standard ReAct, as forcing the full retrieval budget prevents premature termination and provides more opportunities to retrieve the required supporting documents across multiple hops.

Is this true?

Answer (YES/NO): YES